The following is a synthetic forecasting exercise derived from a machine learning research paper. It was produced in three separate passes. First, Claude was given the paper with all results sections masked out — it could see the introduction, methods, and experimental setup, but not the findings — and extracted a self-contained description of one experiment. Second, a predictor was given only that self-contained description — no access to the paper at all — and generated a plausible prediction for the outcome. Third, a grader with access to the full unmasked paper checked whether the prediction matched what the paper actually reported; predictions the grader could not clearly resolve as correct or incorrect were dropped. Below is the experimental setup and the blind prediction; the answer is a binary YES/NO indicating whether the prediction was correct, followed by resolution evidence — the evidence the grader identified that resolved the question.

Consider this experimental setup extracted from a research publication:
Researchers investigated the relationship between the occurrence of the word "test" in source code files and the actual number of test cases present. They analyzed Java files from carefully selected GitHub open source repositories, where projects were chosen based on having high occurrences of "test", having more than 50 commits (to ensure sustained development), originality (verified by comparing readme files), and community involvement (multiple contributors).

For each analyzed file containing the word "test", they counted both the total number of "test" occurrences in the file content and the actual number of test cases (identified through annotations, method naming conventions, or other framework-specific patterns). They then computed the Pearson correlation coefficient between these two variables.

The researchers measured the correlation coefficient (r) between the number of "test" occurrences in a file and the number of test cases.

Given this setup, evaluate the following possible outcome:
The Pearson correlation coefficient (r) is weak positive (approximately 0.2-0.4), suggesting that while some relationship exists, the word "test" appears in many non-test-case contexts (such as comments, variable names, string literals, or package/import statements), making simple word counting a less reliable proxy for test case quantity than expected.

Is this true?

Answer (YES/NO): NO